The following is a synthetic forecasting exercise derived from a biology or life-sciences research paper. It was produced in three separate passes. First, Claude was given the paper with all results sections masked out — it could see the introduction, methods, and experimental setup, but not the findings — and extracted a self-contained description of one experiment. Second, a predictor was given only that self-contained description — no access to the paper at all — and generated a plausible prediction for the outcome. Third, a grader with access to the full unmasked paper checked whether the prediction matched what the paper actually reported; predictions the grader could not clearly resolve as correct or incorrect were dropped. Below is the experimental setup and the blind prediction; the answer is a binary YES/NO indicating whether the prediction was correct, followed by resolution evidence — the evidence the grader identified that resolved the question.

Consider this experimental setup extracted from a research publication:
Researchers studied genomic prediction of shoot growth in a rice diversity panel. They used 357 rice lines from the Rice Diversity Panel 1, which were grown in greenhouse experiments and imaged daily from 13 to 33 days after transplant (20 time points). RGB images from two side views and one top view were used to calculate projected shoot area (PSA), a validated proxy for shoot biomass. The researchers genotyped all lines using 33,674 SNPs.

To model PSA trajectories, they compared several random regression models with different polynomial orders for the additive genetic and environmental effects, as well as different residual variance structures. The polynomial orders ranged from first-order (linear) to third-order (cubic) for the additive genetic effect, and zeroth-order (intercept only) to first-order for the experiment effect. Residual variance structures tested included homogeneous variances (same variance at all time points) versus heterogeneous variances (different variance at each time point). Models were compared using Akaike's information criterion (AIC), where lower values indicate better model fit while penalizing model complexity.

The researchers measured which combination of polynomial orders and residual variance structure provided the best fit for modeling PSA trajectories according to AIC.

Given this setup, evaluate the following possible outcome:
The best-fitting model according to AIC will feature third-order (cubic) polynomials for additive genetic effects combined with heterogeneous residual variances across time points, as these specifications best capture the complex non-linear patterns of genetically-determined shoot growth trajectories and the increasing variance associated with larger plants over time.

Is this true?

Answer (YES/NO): NO